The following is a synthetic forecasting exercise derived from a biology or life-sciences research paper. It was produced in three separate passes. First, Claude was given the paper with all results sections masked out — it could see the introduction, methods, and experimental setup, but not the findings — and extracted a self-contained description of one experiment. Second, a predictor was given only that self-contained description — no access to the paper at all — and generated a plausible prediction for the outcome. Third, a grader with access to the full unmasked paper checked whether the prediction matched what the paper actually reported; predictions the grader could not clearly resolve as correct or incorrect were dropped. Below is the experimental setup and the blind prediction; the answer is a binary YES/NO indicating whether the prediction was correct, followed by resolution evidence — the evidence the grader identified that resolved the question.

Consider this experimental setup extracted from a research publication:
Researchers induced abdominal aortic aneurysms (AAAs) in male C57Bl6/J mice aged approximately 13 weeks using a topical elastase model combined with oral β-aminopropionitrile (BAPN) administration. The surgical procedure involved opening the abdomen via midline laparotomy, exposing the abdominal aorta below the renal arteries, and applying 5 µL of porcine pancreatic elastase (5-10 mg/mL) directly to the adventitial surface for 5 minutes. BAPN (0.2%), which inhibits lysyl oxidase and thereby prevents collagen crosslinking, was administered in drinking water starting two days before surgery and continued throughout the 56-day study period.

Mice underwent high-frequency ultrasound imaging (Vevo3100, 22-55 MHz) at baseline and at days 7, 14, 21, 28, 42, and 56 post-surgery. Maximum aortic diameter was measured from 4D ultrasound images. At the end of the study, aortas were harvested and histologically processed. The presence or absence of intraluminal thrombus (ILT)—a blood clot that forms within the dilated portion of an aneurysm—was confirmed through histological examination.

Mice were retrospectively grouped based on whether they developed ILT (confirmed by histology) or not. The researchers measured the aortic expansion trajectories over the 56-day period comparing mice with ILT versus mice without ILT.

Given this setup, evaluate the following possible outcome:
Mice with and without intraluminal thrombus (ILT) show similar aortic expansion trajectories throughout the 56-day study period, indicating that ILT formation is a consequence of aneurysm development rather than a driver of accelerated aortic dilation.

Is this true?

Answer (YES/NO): NO